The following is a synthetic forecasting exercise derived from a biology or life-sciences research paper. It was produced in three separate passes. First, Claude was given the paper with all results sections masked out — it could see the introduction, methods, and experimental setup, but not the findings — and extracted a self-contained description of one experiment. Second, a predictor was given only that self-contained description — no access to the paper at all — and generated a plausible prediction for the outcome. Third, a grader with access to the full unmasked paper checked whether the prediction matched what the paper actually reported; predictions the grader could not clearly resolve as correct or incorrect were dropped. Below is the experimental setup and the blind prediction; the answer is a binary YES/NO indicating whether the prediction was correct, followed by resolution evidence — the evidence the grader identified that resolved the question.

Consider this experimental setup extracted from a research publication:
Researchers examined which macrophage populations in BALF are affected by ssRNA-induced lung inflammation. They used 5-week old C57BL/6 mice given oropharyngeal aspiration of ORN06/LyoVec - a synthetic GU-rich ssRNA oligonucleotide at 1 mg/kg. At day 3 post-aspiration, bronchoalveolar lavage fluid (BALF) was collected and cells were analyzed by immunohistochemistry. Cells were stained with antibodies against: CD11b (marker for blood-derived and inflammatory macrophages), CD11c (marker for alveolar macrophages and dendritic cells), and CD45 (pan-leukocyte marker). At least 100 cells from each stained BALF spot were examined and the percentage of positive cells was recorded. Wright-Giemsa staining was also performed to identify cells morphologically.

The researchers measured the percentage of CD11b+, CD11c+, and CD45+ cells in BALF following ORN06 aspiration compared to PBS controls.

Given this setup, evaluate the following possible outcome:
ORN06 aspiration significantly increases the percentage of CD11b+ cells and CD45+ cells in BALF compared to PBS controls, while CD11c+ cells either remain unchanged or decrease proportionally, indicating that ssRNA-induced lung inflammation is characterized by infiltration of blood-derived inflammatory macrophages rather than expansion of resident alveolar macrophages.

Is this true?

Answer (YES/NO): NO